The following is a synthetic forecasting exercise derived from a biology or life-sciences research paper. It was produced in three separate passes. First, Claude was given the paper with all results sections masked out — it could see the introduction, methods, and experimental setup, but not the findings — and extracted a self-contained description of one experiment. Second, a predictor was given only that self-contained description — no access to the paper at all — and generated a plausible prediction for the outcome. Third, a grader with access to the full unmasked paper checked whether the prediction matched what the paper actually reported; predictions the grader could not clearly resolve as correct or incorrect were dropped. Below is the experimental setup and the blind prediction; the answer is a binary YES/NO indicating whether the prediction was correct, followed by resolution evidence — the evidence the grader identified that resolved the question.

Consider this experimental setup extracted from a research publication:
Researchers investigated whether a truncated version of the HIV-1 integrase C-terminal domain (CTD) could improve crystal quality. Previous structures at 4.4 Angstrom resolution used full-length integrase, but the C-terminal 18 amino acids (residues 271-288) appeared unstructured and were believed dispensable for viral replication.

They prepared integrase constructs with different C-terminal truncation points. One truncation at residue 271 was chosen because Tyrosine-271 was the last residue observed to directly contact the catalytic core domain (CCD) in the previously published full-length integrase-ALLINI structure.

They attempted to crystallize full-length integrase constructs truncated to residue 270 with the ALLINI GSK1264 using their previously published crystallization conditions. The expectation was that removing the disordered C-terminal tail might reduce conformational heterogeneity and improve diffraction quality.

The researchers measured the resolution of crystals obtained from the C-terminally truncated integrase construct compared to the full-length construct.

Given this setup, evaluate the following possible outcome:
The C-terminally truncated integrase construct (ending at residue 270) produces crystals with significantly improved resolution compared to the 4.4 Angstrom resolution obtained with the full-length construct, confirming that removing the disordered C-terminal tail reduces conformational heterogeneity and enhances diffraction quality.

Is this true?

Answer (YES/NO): NO